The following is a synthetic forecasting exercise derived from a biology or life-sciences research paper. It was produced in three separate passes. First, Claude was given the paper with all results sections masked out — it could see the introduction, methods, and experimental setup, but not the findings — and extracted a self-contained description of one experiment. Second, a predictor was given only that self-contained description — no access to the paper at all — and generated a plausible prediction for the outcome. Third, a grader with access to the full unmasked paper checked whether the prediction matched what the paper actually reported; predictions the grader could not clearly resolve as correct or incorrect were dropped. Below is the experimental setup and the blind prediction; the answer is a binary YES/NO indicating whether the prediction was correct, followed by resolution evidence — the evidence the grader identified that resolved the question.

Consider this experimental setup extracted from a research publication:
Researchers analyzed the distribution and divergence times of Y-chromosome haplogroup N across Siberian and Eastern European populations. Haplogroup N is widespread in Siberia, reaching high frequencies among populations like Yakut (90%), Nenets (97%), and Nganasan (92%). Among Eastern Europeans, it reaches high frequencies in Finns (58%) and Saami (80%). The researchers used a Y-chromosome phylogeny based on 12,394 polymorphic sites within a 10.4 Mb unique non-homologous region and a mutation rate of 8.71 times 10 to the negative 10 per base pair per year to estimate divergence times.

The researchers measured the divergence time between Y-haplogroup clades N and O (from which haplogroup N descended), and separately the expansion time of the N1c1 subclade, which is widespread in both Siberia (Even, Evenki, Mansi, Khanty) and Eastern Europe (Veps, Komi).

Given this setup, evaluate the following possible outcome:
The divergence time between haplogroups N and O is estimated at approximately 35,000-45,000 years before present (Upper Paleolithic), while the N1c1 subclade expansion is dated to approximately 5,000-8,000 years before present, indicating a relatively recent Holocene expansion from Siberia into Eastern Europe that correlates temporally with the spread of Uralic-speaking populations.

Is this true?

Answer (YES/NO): YES